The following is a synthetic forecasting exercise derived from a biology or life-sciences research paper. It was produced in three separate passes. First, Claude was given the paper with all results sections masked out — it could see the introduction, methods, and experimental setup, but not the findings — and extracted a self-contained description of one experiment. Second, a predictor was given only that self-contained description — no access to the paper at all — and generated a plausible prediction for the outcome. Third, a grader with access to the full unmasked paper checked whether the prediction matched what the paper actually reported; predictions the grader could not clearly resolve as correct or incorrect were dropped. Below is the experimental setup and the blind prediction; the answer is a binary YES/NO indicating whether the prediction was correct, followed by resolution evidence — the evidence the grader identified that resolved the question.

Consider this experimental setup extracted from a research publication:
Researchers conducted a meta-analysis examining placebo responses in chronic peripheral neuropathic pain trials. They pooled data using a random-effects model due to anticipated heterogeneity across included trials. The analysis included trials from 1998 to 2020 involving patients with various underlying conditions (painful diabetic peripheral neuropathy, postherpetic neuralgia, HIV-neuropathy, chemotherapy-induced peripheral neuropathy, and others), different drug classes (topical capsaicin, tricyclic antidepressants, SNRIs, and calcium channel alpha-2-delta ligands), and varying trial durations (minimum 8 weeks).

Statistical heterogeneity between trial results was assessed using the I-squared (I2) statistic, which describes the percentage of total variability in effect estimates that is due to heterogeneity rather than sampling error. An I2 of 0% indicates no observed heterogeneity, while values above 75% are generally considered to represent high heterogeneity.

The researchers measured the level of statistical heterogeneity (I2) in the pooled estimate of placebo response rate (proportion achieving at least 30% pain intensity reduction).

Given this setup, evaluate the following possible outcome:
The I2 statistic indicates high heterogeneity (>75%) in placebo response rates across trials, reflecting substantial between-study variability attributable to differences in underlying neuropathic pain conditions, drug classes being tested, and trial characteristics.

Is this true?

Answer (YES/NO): YES